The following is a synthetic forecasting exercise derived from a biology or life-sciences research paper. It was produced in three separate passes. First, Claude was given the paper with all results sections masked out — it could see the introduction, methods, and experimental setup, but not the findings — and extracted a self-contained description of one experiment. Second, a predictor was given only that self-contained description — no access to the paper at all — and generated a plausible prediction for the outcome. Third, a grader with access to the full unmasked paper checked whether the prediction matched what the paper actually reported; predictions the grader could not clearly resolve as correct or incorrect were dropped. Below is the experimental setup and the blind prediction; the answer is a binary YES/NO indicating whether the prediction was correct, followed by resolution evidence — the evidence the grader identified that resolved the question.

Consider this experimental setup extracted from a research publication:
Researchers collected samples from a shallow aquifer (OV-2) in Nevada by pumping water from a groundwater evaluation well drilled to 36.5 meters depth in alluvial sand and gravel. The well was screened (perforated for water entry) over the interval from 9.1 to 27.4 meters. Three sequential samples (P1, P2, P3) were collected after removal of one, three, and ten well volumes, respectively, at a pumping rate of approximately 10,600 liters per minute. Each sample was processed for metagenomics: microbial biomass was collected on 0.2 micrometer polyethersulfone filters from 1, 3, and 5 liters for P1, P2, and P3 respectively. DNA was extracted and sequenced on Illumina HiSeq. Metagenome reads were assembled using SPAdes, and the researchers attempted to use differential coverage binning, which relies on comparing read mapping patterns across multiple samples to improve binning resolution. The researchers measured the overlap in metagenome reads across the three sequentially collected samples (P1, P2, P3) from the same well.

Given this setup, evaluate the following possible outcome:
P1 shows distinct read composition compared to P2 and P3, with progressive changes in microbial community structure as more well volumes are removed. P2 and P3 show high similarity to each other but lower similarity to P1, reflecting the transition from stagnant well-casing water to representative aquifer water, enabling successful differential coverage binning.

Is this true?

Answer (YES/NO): NO